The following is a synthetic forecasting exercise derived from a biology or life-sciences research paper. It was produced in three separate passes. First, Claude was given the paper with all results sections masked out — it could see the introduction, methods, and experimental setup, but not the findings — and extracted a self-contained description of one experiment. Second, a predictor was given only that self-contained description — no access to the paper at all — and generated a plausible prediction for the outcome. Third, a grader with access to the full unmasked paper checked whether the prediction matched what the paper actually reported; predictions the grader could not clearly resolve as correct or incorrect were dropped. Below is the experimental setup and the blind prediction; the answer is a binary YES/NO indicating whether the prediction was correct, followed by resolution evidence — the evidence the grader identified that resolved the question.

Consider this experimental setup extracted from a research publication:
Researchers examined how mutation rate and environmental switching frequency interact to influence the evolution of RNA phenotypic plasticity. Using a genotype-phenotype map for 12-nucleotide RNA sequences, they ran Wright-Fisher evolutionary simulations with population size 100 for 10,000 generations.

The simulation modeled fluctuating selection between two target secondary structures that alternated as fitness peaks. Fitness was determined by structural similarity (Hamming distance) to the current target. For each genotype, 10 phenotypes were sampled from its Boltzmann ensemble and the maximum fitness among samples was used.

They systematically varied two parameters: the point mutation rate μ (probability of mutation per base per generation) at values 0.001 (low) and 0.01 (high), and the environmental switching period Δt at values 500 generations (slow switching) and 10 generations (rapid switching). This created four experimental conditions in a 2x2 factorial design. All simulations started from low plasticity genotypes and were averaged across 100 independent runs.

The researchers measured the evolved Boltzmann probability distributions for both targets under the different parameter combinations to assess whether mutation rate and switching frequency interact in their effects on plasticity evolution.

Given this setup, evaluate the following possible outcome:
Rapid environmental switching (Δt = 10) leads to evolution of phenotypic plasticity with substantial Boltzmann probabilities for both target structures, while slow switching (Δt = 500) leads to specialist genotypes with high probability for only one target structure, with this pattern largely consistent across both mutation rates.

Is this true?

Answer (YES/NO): YES